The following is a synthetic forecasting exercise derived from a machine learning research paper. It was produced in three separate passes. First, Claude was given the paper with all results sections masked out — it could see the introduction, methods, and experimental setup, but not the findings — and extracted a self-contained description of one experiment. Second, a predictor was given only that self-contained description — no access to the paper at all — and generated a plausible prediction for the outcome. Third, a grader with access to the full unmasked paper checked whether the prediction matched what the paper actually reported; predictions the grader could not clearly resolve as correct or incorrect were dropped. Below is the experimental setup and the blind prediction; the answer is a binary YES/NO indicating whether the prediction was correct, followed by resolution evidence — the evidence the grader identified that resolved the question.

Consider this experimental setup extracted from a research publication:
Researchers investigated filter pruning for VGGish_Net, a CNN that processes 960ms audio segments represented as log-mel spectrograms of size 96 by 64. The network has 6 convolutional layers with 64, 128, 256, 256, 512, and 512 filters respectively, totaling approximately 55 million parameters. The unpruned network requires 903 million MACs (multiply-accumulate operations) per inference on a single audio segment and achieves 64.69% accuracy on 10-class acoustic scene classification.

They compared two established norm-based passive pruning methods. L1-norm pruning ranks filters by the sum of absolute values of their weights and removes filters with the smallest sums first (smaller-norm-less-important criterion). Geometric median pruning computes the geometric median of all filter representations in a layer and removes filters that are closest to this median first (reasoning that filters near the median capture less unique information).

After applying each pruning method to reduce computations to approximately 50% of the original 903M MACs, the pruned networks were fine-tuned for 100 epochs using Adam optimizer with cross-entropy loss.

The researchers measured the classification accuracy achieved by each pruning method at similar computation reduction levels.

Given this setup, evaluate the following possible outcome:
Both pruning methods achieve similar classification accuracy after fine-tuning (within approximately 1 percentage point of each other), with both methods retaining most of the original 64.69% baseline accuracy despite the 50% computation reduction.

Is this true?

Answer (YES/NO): NO